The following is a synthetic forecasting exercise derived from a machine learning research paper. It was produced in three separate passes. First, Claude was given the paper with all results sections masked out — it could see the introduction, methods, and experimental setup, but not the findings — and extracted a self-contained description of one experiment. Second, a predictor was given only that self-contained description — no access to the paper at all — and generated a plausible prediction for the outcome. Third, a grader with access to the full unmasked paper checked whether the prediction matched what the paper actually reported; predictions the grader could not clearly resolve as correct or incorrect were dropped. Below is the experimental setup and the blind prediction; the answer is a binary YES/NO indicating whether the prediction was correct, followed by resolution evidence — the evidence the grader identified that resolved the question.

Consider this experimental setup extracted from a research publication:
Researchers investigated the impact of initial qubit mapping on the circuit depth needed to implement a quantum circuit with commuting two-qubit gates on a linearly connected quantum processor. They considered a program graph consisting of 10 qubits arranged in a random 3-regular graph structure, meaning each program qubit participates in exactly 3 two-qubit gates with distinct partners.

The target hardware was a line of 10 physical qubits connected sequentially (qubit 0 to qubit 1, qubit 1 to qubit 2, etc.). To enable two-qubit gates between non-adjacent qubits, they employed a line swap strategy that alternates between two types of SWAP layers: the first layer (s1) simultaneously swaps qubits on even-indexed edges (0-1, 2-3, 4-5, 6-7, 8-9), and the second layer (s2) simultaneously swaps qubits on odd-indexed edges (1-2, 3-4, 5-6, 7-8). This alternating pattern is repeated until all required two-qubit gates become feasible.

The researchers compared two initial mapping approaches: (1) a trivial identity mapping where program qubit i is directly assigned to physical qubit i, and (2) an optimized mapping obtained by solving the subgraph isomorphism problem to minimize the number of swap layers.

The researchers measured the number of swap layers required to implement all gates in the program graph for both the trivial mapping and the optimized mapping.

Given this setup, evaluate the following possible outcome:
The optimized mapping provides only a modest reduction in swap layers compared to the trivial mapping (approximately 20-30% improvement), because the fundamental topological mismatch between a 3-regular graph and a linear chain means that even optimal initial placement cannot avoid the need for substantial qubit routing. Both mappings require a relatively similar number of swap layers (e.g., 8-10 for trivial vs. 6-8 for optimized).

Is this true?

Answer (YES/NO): NO